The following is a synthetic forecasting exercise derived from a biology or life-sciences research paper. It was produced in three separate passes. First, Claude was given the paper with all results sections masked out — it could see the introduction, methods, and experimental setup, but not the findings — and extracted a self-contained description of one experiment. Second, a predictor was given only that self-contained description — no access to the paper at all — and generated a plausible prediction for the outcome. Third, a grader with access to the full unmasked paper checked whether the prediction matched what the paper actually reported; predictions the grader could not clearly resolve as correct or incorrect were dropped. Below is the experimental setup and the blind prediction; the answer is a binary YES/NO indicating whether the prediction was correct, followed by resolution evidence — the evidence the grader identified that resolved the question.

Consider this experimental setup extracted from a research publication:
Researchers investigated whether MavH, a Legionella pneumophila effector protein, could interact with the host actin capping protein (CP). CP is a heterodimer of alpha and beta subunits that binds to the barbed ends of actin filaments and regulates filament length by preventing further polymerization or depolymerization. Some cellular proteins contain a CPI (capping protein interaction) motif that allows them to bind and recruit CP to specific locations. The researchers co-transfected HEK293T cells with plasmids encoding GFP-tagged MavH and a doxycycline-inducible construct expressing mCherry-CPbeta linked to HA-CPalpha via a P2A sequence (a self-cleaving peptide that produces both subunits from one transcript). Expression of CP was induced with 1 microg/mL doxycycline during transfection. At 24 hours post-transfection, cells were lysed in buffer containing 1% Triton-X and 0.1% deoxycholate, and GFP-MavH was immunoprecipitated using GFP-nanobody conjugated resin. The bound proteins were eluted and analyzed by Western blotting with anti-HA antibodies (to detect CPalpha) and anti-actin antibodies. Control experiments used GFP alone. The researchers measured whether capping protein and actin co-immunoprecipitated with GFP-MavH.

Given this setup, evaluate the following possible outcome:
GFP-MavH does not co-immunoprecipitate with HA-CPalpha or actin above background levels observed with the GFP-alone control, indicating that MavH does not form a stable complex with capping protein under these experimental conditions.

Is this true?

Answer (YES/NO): NO